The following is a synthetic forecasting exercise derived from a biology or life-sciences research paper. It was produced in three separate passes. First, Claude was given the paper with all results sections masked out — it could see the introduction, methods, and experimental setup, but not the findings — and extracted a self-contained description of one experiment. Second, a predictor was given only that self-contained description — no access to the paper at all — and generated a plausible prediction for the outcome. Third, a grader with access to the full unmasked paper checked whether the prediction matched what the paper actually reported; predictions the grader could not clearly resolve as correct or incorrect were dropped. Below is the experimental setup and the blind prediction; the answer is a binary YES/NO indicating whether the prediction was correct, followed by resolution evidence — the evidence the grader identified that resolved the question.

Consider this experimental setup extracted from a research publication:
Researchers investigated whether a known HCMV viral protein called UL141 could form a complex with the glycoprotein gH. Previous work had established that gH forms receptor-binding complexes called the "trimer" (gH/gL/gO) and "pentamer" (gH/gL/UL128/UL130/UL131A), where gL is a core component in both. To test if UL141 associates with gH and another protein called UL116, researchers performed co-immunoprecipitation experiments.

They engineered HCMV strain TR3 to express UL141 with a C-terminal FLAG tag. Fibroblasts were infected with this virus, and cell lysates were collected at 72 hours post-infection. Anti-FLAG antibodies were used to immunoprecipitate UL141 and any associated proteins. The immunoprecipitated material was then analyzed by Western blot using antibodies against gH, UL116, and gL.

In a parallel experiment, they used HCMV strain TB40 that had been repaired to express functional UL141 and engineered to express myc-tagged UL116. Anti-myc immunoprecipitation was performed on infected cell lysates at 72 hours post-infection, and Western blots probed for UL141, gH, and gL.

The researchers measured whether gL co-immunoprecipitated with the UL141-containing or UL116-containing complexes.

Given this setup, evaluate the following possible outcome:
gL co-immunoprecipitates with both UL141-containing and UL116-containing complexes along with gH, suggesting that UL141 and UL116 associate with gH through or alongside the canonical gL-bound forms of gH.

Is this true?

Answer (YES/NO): NO